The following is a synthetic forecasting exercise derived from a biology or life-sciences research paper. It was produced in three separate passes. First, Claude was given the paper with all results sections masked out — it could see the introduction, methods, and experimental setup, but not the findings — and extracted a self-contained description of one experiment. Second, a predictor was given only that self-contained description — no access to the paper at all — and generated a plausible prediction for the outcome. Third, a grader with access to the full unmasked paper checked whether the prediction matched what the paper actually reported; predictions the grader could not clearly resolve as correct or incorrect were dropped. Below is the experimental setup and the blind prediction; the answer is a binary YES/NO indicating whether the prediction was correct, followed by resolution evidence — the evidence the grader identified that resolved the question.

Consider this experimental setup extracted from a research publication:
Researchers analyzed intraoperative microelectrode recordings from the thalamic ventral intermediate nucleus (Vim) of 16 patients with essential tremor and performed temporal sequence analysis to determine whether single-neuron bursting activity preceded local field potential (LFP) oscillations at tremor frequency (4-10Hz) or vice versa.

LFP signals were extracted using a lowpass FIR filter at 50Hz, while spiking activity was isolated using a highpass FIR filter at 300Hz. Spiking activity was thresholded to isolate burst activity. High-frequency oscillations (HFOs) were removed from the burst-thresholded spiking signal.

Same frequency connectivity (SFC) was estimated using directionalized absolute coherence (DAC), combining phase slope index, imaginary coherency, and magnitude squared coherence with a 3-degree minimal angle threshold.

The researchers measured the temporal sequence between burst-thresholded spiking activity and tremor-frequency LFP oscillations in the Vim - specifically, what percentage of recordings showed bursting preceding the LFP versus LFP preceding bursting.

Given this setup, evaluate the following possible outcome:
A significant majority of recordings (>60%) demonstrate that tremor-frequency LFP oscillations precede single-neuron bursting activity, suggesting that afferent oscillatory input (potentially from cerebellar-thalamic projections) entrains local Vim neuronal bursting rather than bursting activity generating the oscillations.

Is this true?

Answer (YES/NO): YES